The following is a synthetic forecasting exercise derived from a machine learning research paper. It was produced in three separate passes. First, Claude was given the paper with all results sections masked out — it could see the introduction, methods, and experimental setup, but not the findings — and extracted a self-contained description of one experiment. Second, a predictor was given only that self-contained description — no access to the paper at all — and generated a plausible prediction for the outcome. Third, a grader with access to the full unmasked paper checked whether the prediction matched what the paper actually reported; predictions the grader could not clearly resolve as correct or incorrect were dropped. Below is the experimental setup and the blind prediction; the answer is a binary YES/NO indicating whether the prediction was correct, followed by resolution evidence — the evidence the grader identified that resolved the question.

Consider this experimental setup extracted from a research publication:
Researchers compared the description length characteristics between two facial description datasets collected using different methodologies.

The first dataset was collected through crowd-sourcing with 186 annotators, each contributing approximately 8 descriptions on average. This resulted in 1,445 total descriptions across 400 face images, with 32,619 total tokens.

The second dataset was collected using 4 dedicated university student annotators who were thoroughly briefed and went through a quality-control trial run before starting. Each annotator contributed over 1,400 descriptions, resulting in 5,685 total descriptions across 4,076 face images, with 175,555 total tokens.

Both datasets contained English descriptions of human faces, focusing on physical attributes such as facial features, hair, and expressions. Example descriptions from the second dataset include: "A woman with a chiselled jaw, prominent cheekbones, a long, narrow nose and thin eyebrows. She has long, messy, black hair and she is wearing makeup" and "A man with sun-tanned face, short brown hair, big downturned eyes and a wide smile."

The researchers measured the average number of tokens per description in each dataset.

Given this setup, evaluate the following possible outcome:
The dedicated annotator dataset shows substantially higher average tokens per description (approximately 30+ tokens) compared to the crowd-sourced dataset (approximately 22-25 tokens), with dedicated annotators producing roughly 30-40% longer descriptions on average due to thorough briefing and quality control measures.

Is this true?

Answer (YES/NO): YES